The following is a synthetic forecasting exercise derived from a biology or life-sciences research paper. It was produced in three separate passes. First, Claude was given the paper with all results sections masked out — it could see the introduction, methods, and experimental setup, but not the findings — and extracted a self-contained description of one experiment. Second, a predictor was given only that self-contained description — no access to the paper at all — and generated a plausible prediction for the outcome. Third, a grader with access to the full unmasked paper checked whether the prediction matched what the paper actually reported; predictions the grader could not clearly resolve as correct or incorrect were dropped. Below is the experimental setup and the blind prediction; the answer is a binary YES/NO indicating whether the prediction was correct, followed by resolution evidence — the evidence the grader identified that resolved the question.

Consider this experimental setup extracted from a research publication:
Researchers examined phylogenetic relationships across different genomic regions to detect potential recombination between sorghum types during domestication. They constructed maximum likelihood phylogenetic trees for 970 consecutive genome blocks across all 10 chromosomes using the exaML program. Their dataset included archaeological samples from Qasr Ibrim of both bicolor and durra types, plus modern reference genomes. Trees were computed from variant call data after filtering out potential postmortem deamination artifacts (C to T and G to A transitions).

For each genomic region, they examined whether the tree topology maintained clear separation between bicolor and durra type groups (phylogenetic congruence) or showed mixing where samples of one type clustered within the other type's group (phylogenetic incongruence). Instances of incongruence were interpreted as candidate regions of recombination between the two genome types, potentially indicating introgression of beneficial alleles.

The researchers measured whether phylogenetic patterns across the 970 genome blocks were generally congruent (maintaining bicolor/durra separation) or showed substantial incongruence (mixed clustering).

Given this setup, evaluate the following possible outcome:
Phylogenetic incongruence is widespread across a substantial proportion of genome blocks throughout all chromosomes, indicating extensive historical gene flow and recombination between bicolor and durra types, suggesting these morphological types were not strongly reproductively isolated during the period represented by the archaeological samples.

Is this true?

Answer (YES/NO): YES